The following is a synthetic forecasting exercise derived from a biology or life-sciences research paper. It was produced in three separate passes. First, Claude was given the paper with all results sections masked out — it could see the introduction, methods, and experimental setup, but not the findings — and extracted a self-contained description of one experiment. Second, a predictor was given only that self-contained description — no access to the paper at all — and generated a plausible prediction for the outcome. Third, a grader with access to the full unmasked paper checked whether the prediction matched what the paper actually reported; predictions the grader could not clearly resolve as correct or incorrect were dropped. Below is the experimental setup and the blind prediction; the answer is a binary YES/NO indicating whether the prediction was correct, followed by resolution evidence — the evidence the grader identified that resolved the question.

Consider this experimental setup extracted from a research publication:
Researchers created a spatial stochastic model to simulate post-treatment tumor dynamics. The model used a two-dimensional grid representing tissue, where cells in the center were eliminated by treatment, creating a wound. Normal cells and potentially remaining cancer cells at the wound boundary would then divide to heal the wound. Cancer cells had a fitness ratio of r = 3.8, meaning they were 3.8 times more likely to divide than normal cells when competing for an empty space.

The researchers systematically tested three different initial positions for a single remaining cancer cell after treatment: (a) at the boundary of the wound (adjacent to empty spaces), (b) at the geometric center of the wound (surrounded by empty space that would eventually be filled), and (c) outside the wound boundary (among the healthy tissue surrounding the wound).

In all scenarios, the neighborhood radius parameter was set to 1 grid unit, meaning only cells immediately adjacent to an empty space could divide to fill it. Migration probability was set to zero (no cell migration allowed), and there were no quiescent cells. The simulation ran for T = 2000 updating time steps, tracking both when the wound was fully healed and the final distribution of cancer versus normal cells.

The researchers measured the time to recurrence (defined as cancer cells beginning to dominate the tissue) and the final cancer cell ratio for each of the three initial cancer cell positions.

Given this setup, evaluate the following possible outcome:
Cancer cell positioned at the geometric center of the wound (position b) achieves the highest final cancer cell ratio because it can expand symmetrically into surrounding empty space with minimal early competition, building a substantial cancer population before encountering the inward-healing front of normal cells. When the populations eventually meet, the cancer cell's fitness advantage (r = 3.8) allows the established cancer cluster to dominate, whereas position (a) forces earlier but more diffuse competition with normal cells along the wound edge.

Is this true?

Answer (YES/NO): NO